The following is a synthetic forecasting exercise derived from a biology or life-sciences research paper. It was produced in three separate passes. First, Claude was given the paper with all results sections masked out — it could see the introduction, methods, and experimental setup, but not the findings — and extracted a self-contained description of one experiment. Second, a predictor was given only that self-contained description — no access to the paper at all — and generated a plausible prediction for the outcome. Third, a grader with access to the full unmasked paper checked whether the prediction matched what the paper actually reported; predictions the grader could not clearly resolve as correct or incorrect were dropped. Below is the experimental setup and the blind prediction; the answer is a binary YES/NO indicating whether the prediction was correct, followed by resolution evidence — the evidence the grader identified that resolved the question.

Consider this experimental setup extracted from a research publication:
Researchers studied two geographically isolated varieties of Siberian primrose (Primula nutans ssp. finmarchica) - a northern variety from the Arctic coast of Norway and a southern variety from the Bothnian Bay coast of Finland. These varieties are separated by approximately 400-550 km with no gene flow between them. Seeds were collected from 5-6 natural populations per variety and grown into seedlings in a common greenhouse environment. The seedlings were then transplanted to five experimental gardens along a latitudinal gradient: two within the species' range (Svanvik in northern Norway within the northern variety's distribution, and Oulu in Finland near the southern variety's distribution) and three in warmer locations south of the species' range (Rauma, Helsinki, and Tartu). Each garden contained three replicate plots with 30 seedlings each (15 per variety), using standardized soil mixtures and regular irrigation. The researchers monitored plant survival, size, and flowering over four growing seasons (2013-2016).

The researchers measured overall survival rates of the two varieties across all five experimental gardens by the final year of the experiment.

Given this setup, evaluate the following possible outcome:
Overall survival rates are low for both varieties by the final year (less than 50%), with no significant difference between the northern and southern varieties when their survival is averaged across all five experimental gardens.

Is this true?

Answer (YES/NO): NO